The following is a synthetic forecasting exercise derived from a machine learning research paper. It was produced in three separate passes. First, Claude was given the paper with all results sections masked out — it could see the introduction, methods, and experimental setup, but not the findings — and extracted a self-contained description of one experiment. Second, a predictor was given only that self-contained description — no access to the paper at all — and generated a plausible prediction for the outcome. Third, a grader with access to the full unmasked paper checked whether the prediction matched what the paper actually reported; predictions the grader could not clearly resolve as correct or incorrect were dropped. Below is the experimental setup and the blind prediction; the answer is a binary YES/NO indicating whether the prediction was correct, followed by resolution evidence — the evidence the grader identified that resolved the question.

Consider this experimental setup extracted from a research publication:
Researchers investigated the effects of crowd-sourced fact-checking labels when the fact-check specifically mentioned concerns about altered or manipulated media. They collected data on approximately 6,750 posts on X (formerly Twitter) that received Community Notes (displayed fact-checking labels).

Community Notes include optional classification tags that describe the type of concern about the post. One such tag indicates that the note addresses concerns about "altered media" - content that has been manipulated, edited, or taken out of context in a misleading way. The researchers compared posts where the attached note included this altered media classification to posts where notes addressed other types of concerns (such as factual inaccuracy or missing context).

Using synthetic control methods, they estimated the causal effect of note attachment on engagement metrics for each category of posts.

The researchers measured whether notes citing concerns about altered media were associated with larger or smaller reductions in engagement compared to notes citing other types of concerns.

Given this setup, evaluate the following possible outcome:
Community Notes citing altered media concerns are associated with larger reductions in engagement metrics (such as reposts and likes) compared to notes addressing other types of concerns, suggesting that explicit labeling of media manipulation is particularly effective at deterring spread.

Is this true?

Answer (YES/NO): YES